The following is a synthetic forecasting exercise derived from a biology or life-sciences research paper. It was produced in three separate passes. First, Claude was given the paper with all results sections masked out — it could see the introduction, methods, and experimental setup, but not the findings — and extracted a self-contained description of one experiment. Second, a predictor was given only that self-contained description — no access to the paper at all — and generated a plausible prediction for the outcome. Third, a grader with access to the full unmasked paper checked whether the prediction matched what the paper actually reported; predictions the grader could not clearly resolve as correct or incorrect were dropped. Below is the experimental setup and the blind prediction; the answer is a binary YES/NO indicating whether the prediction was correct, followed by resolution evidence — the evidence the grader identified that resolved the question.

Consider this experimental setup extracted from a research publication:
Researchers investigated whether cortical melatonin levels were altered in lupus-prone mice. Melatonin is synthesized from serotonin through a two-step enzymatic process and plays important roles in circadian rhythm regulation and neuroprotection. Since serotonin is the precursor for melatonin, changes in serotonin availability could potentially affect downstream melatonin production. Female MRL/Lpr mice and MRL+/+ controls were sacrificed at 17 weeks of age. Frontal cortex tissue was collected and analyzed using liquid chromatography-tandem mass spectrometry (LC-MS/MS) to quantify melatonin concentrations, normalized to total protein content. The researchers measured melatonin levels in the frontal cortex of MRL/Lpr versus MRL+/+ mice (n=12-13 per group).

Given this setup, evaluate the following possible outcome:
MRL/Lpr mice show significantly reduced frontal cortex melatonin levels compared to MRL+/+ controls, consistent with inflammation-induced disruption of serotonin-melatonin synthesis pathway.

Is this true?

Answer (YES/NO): YES